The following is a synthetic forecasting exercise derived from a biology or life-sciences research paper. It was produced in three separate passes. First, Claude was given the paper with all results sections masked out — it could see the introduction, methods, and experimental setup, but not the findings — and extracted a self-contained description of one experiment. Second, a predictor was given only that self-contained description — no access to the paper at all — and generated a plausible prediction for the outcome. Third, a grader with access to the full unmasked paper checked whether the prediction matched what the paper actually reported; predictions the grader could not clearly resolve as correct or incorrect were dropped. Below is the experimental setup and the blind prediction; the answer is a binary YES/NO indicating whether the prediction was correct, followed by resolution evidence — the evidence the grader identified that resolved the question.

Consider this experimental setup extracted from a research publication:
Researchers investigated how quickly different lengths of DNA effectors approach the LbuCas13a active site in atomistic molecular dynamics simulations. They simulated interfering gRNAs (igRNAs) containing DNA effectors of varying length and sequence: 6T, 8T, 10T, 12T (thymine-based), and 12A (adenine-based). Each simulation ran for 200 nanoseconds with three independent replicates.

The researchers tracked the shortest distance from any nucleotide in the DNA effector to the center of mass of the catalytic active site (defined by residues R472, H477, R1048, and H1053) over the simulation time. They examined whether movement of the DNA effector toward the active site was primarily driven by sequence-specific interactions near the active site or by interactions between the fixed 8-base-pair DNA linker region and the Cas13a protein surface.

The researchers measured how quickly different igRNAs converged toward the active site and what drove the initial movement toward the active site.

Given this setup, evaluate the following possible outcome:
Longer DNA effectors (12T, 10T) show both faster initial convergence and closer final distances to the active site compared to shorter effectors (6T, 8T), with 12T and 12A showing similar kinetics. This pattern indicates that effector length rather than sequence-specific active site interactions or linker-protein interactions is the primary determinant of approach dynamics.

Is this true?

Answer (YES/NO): NO